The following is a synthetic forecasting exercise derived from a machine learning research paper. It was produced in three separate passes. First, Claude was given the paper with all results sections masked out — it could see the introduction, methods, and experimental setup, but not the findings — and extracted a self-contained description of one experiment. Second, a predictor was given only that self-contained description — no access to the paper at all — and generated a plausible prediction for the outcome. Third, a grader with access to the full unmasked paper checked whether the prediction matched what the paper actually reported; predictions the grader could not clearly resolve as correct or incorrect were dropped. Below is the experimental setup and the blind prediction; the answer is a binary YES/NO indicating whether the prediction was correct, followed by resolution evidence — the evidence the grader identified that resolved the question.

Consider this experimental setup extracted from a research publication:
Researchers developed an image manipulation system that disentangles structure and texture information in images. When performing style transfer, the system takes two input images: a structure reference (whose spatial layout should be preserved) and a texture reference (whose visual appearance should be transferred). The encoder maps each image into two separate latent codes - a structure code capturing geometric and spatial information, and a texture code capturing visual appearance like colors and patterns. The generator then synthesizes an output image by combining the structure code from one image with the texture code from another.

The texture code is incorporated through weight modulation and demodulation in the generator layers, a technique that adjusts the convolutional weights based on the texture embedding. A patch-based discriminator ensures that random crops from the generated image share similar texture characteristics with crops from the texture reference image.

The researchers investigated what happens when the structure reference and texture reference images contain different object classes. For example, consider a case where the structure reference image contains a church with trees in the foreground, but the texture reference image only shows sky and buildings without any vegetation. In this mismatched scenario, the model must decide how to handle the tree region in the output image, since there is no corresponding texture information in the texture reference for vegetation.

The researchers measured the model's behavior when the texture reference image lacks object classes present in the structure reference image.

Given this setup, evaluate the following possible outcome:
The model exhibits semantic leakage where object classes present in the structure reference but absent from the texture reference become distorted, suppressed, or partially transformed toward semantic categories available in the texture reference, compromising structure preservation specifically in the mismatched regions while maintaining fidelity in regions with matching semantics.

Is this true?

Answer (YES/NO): NO